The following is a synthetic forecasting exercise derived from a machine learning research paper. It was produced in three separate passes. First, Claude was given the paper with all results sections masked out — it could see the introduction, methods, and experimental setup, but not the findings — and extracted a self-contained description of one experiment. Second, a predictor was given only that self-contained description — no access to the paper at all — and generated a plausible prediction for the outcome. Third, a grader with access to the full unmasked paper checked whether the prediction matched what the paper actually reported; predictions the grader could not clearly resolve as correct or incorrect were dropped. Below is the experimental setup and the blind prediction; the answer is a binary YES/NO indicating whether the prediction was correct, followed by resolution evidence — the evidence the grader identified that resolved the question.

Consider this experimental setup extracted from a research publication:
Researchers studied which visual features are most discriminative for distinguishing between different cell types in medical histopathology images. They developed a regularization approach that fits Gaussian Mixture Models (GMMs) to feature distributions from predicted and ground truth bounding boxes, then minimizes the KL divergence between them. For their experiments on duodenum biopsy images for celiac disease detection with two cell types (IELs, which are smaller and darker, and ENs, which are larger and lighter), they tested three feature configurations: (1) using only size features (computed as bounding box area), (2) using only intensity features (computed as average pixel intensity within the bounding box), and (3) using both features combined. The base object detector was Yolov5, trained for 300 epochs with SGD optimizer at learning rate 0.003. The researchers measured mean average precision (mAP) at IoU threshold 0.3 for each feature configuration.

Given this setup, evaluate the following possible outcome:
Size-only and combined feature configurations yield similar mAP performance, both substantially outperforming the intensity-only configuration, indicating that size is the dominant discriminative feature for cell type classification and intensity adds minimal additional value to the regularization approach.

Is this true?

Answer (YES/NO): NO